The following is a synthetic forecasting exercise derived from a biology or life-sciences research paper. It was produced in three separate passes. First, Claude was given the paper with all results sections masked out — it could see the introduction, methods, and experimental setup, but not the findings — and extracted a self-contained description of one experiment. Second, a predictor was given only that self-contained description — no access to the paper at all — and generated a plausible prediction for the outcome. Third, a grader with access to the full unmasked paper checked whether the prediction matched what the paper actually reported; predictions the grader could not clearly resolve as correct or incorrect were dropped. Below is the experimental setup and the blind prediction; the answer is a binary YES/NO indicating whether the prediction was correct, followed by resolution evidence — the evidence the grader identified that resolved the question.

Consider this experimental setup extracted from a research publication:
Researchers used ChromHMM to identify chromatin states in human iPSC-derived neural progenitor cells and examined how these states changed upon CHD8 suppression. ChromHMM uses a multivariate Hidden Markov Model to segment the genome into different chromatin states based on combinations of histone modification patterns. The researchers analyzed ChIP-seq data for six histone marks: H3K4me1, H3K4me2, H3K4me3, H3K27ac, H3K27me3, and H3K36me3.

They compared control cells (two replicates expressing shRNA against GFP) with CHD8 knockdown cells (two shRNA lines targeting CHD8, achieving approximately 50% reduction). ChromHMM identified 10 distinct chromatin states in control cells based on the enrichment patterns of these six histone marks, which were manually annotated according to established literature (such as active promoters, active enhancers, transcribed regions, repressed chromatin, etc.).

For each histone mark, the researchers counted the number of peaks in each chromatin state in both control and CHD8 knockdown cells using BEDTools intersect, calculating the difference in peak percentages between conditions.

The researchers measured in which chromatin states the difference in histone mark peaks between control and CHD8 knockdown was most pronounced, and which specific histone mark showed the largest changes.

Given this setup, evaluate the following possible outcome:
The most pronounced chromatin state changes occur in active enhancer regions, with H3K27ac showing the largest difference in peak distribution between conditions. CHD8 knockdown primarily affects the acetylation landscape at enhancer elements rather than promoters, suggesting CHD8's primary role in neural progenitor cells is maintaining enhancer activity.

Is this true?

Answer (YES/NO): NO